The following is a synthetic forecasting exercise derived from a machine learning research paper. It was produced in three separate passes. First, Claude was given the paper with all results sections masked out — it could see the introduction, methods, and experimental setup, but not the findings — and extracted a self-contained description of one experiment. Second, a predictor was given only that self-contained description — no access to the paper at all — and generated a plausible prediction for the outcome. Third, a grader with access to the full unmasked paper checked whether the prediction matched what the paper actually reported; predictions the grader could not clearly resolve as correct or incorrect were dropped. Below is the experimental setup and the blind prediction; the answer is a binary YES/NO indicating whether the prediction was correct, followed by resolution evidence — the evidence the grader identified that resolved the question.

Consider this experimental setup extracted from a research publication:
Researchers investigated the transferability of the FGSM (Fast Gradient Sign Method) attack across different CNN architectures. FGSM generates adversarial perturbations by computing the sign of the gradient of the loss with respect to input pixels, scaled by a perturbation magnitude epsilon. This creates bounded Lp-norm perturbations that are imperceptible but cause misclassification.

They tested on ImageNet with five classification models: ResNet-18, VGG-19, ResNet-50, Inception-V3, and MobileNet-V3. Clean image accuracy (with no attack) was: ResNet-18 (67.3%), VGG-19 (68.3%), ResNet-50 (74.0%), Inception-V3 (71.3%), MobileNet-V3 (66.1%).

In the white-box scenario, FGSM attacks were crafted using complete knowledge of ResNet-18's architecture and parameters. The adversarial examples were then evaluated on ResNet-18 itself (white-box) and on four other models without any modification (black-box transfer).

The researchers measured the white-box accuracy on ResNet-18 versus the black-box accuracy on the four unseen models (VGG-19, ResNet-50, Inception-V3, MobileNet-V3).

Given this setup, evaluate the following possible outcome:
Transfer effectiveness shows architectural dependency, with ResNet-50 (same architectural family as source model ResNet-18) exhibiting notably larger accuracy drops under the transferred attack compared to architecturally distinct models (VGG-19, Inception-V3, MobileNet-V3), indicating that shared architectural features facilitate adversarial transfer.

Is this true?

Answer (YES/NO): YES